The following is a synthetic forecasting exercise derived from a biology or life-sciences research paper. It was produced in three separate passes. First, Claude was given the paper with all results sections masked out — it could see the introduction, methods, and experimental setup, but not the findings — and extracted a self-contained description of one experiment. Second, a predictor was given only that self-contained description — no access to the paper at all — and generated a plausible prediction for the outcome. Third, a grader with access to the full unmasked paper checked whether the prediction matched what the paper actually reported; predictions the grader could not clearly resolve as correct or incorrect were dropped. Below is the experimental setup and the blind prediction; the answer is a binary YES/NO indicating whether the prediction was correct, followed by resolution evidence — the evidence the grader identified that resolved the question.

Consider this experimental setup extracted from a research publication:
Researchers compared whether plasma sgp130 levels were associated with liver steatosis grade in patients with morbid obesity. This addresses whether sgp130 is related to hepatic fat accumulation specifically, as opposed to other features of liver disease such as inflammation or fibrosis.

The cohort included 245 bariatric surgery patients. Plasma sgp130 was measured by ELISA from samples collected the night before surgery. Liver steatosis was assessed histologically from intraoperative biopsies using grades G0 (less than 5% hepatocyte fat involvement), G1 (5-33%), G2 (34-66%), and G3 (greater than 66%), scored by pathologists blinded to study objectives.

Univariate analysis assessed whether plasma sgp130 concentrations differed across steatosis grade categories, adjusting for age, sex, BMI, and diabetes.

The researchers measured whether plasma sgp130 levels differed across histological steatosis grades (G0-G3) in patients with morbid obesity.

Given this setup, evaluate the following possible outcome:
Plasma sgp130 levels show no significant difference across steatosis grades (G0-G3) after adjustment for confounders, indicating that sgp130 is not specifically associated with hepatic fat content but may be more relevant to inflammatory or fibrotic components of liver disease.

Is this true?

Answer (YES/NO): YES